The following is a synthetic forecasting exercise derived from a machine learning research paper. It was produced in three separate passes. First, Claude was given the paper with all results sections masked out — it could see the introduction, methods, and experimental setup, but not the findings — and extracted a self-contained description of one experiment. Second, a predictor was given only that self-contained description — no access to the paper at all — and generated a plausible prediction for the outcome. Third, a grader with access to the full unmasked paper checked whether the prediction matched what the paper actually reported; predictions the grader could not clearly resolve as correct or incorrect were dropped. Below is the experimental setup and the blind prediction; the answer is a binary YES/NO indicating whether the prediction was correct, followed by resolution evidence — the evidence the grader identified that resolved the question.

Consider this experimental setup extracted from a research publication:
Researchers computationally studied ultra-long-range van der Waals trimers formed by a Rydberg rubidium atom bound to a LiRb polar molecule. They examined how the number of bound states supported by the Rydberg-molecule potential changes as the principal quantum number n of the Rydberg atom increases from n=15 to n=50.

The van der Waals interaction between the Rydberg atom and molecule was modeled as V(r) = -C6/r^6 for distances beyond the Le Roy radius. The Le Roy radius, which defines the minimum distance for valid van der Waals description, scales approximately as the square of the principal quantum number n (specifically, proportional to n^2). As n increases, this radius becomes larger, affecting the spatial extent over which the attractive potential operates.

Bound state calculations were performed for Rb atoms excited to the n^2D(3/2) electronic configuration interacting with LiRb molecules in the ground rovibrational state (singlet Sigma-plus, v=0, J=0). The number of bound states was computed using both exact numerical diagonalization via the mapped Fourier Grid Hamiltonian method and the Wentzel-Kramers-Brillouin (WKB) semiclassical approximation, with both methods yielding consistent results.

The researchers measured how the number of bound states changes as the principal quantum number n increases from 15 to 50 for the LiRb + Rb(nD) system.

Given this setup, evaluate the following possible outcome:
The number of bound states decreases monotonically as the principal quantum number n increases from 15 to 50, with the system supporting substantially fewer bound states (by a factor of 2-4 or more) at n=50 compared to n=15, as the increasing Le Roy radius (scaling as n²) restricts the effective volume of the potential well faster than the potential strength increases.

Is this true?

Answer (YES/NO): YES